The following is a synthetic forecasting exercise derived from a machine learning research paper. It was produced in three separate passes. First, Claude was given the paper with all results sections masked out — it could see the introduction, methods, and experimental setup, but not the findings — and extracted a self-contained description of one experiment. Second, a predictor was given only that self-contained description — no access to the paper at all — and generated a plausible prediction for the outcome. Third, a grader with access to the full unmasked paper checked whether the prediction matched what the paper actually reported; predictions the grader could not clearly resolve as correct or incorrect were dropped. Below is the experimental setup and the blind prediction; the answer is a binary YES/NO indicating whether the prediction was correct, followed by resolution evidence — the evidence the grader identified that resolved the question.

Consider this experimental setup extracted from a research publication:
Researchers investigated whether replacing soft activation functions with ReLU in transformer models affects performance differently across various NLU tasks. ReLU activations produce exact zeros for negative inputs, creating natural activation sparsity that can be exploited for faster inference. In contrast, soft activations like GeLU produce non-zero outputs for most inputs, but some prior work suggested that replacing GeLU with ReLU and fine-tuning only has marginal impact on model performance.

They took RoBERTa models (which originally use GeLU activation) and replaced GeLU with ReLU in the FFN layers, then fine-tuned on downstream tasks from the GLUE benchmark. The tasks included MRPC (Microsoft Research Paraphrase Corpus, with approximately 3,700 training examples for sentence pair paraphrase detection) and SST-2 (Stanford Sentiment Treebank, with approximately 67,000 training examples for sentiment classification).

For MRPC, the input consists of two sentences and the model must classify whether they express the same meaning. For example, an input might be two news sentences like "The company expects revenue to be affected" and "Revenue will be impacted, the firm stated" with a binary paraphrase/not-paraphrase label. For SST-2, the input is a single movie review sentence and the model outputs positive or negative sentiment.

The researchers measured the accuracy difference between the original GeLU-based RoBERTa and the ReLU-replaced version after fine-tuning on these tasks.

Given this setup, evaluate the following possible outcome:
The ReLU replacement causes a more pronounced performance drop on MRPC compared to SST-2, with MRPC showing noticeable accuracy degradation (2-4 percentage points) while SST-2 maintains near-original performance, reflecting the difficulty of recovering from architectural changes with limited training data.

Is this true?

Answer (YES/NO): NO